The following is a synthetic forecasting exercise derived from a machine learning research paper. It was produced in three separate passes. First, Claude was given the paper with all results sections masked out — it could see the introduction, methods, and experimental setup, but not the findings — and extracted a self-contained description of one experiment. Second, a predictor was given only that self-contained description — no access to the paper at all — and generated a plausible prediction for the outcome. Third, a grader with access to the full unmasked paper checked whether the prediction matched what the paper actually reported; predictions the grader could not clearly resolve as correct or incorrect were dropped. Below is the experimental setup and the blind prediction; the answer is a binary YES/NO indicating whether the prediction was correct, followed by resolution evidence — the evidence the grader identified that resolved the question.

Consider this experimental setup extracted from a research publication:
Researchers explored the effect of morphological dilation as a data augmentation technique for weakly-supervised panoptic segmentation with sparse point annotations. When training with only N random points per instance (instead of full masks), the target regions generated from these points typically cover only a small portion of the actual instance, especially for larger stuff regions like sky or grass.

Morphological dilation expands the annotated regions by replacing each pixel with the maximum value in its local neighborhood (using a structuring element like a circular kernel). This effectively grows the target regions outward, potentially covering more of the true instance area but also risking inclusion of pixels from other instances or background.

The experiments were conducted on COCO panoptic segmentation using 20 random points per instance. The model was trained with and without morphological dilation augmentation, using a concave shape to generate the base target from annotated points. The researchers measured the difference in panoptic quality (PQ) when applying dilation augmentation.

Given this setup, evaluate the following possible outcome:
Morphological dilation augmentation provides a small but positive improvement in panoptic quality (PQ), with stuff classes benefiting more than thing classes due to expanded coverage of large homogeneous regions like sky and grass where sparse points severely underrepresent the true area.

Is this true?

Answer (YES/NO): YES